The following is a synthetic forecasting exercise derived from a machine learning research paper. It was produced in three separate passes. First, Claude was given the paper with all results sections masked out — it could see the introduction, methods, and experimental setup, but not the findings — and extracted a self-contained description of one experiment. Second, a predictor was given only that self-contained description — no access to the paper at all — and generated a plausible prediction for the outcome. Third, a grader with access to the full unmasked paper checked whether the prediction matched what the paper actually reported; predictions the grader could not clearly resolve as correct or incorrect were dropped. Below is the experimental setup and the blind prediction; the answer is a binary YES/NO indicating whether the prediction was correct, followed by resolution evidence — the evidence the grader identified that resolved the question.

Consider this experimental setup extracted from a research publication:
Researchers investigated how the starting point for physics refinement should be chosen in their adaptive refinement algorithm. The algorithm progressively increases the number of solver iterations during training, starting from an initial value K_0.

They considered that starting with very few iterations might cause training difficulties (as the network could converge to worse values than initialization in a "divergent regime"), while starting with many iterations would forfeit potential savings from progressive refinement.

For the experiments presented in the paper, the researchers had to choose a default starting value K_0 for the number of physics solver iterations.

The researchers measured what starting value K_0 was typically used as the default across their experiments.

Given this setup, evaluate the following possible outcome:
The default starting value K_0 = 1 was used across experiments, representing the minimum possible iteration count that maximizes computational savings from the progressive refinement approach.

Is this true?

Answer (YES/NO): YES